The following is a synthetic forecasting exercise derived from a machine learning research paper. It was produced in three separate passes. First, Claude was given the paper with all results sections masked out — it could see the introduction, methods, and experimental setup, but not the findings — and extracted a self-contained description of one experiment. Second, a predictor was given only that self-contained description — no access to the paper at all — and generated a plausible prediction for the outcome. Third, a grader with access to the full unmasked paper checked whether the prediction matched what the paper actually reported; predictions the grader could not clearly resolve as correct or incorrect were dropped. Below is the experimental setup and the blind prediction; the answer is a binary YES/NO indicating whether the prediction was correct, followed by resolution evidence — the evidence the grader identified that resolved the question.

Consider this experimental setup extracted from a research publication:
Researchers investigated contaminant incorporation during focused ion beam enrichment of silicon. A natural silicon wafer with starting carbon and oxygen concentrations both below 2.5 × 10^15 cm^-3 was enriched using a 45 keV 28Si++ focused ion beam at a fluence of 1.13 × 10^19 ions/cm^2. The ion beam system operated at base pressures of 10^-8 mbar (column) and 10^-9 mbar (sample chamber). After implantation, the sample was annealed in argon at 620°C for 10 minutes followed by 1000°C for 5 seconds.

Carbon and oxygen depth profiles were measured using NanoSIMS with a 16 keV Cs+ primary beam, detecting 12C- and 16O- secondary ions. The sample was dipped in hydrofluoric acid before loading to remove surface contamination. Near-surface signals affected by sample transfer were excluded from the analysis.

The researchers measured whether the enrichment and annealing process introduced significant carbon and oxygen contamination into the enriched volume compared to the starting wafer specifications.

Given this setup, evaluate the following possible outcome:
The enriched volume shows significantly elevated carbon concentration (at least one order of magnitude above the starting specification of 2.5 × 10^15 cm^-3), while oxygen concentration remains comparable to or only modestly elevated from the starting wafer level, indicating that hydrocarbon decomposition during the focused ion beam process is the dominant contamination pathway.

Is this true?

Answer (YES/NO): NO